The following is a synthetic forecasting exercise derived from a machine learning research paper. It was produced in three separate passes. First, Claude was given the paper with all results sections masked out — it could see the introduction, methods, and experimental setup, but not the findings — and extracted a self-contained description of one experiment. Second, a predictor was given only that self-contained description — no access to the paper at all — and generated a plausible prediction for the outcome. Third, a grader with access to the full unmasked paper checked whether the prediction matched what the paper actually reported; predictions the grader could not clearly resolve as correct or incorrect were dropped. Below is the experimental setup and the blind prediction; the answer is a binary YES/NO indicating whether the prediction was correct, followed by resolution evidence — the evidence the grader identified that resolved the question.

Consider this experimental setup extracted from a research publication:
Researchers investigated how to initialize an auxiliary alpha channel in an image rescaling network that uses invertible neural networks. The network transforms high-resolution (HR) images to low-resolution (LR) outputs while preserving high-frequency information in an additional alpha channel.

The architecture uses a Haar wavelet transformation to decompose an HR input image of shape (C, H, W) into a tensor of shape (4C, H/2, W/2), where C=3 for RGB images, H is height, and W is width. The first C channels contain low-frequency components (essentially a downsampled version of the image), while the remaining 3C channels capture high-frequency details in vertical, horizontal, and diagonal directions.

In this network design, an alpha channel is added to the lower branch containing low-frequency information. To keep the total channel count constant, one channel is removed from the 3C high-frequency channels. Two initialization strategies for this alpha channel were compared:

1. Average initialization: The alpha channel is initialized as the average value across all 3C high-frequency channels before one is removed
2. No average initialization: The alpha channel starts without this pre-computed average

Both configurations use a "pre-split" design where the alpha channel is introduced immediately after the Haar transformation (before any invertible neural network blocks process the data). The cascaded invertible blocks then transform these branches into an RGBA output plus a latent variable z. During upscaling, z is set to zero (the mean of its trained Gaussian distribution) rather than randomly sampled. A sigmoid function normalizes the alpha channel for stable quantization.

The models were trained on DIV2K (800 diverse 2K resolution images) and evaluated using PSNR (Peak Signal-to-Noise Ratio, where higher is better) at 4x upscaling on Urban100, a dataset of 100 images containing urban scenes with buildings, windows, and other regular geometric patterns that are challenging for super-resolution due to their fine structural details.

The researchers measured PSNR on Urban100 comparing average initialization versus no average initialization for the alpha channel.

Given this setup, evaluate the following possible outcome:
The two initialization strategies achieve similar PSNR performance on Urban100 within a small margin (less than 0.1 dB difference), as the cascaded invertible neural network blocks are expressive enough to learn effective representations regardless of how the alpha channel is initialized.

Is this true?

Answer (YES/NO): NO